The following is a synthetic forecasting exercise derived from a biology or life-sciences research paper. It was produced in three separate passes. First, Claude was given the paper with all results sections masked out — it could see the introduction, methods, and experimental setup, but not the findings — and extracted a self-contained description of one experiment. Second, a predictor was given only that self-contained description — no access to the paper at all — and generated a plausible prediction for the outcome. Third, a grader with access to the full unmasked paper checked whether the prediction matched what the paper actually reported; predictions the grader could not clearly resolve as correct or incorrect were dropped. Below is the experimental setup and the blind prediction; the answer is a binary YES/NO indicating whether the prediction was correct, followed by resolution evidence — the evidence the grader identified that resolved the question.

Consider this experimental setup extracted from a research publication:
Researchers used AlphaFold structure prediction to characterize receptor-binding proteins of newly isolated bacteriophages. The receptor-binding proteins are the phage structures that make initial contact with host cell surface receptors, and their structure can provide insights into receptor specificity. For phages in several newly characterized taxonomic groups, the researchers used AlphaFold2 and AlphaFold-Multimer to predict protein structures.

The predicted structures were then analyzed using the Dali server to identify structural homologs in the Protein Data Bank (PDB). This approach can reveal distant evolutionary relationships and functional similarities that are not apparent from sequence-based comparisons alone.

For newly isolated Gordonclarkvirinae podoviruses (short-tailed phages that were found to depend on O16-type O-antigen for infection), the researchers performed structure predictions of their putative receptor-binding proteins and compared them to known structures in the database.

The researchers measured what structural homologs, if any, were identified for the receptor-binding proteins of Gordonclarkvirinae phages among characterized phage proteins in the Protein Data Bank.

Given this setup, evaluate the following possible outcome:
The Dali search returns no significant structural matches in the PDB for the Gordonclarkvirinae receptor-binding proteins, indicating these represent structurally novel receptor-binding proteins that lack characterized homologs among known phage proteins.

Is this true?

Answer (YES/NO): NO